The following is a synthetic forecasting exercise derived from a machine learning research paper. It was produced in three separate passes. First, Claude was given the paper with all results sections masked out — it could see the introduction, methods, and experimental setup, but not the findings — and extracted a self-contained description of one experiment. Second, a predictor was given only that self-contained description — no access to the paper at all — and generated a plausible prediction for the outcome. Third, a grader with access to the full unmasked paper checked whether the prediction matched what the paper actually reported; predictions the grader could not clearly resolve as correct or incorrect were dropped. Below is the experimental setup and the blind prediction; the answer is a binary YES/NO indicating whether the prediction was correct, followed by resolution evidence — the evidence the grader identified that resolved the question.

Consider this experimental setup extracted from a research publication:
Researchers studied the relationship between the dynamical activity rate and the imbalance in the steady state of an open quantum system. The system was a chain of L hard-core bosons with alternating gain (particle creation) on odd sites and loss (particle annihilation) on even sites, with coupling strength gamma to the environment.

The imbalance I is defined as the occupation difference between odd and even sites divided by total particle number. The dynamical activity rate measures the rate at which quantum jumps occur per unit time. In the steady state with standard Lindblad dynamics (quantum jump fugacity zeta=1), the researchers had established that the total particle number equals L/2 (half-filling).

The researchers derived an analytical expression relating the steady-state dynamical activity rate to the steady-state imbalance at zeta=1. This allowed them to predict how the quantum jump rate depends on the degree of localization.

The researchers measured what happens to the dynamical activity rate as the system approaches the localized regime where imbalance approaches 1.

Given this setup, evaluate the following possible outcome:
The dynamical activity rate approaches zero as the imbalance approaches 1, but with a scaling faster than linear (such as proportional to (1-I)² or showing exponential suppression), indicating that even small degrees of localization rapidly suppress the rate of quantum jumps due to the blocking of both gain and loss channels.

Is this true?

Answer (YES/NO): NO